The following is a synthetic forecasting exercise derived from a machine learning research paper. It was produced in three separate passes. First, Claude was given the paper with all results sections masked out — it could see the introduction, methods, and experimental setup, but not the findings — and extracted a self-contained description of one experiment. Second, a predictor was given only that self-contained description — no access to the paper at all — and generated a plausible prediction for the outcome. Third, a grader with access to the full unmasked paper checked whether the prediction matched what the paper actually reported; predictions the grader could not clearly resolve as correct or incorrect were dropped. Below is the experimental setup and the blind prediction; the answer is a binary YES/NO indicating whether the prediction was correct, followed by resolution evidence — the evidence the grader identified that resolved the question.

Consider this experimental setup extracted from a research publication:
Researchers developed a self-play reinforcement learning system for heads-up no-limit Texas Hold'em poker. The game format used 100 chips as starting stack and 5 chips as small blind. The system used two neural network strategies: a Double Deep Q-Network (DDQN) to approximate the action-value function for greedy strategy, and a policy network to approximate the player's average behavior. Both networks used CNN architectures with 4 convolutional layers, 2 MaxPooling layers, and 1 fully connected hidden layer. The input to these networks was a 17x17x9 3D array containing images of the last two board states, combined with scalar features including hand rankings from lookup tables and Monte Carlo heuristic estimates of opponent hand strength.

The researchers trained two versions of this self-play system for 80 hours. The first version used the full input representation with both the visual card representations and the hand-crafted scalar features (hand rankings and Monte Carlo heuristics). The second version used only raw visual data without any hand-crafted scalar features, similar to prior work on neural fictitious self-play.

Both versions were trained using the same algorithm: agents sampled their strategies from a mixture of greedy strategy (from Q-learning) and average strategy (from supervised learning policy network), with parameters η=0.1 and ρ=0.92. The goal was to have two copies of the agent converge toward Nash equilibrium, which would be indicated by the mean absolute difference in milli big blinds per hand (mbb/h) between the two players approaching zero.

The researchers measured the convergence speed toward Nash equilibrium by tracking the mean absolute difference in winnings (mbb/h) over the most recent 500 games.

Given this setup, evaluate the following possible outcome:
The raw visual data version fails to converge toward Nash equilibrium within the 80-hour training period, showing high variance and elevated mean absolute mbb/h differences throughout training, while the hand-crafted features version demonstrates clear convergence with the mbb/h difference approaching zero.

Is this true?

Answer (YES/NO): NO